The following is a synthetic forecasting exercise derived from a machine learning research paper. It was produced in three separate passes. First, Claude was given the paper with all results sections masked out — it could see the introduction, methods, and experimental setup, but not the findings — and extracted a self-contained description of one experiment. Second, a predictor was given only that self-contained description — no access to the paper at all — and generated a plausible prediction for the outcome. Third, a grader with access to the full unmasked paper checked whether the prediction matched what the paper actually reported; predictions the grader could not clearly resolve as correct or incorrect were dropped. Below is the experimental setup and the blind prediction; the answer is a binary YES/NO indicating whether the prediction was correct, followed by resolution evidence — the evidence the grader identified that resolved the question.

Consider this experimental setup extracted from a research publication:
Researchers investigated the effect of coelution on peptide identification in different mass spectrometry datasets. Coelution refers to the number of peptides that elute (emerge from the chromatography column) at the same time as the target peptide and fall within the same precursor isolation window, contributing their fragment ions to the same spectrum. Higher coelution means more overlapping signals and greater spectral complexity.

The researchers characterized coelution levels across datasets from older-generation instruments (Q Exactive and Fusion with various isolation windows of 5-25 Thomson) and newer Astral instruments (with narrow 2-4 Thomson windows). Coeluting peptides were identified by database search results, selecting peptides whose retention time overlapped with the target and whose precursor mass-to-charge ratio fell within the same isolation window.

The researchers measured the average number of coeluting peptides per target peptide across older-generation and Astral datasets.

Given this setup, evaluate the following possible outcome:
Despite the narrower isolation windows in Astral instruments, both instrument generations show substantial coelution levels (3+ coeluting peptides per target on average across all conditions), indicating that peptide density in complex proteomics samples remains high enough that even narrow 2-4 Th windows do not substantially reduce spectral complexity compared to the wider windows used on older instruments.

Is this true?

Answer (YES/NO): NO